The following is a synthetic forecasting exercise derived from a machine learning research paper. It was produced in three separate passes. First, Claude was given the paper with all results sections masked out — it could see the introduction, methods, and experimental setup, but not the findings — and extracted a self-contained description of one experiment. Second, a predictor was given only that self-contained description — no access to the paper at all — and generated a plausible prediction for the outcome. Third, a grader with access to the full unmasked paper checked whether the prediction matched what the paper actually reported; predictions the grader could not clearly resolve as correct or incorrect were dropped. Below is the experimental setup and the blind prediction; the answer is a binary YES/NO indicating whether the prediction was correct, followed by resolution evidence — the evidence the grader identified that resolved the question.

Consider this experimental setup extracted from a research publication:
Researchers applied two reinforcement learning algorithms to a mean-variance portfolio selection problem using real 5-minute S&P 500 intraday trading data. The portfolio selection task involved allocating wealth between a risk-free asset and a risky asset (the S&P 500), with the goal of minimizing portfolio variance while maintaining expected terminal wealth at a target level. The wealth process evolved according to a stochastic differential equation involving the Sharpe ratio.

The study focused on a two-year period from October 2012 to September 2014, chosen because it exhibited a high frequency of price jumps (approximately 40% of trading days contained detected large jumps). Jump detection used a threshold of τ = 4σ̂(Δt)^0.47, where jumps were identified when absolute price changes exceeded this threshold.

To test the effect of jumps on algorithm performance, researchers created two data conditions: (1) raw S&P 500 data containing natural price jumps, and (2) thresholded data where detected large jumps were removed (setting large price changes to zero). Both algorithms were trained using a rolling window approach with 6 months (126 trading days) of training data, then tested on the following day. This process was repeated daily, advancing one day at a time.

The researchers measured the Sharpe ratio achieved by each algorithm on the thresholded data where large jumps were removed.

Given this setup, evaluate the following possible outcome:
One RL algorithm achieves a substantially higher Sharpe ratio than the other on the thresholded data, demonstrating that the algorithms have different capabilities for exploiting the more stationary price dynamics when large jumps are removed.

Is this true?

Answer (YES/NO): NO